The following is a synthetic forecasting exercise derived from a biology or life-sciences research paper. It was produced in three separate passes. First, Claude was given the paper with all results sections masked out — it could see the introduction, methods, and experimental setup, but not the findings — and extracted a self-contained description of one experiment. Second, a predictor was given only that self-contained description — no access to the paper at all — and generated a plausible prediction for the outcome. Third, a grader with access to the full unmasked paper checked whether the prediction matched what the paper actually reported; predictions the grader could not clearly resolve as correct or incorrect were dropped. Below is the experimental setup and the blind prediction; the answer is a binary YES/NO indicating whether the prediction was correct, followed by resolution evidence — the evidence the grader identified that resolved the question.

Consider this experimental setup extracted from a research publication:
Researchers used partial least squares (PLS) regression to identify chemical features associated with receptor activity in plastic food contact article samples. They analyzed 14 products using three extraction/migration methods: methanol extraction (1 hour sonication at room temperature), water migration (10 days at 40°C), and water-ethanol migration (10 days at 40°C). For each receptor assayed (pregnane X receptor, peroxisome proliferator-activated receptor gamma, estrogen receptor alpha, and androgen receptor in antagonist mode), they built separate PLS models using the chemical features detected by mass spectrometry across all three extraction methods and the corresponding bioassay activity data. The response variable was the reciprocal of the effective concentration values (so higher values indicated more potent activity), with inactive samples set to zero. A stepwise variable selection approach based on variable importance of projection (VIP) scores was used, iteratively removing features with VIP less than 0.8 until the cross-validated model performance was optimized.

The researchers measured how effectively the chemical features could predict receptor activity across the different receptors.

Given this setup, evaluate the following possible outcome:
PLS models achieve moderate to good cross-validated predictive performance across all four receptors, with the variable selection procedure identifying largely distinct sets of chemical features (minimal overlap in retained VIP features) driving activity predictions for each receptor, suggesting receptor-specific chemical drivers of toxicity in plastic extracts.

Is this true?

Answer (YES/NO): NO